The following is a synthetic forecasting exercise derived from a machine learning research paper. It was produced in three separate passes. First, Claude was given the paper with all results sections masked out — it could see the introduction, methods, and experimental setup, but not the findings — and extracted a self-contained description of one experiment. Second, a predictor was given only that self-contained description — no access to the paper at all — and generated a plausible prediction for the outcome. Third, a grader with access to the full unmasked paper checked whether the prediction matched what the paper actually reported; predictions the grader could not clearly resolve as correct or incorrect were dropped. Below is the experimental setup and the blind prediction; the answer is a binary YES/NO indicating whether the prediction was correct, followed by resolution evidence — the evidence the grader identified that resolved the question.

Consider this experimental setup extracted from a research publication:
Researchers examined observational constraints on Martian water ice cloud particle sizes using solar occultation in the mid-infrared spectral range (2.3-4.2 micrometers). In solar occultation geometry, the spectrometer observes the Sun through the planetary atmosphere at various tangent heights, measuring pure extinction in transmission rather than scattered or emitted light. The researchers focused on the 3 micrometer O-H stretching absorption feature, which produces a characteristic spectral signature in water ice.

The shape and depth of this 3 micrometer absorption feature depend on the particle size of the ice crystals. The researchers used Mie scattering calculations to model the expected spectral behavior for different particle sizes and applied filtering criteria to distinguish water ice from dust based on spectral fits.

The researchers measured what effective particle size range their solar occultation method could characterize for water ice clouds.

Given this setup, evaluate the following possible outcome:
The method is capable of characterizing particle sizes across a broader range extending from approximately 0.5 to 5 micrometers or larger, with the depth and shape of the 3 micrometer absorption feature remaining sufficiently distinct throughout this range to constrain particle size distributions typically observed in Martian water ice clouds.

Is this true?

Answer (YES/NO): NO